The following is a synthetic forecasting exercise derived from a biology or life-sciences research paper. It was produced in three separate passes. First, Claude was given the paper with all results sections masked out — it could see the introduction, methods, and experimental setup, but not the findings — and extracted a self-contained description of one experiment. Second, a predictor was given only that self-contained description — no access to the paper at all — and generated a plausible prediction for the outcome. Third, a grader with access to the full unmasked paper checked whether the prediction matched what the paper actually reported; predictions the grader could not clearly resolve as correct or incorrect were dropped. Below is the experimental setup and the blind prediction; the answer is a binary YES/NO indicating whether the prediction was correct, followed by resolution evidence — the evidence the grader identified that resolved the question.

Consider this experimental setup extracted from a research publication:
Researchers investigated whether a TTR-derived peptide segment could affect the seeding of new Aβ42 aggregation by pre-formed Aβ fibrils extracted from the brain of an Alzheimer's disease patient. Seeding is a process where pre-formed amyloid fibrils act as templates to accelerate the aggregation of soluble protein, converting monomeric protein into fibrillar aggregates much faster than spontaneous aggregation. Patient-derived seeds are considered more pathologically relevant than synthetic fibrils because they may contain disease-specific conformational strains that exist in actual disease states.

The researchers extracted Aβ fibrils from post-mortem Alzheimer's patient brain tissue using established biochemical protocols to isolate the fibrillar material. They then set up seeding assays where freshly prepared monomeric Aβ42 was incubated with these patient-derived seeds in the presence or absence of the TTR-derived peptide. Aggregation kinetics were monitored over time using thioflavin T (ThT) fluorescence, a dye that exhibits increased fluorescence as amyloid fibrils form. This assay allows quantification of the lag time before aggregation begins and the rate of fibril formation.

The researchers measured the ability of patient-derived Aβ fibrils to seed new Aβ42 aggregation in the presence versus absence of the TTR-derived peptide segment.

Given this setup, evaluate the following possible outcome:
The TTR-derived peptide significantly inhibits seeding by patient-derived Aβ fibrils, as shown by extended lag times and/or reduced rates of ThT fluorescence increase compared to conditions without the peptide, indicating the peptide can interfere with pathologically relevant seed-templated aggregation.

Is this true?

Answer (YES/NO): YES